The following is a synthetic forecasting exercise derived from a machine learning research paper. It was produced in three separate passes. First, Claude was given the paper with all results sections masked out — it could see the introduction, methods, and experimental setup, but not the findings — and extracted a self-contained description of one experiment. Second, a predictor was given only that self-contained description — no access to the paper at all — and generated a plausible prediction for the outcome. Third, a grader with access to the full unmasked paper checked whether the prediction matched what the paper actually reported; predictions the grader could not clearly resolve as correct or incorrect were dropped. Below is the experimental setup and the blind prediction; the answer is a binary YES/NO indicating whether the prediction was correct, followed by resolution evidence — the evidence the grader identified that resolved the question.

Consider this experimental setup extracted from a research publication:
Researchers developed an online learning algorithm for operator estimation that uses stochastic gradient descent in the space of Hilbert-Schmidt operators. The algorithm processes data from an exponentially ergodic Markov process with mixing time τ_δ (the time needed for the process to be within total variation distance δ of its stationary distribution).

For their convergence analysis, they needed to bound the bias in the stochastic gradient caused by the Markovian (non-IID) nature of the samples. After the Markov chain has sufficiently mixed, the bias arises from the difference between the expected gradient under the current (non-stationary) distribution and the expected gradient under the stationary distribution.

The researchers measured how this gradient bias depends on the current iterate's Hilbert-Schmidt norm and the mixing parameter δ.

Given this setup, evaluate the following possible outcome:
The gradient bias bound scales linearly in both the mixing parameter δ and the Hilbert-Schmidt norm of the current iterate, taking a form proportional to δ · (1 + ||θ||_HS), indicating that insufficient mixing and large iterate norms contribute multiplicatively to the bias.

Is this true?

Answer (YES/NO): YES